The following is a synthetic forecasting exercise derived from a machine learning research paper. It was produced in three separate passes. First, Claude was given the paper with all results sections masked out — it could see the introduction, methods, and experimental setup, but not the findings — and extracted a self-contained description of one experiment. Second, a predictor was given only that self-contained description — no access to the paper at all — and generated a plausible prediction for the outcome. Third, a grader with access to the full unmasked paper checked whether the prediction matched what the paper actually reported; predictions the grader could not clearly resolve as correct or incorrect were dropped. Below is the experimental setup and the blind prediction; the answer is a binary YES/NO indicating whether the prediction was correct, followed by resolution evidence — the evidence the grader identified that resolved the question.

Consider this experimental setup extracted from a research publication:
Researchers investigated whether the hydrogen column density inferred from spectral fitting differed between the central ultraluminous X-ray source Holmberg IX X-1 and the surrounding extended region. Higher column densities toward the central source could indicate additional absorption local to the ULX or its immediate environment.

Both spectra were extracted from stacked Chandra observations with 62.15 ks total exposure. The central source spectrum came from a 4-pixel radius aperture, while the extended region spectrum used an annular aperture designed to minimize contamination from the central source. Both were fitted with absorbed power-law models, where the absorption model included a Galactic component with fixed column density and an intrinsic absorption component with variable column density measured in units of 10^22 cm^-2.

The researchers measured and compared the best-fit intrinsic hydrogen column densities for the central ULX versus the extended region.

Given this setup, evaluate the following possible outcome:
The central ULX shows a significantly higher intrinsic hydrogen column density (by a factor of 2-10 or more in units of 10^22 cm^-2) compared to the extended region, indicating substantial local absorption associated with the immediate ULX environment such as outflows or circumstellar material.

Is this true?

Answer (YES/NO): NO